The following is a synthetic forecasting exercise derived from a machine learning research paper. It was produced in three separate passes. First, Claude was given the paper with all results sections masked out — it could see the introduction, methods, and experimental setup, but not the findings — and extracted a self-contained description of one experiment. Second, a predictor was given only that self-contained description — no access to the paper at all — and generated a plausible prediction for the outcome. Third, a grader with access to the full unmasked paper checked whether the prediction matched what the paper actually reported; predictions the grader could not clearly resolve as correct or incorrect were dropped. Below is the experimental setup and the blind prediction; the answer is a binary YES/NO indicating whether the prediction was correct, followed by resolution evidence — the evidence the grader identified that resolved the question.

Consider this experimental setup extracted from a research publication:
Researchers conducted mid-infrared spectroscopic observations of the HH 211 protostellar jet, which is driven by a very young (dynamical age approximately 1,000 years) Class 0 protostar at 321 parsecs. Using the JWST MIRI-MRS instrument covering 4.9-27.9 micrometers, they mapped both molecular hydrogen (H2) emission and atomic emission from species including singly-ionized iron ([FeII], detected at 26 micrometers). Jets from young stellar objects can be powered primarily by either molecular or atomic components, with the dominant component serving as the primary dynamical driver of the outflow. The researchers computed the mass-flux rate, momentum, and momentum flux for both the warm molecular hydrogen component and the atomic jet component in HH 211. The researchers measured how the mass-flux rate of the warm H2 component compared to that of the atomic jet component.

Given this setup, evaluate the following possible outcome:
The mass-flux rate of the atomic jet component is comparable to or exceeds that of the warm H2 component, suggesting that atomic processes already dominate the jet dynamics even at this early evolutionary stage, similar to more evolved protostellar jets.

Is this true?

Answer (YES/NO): NO